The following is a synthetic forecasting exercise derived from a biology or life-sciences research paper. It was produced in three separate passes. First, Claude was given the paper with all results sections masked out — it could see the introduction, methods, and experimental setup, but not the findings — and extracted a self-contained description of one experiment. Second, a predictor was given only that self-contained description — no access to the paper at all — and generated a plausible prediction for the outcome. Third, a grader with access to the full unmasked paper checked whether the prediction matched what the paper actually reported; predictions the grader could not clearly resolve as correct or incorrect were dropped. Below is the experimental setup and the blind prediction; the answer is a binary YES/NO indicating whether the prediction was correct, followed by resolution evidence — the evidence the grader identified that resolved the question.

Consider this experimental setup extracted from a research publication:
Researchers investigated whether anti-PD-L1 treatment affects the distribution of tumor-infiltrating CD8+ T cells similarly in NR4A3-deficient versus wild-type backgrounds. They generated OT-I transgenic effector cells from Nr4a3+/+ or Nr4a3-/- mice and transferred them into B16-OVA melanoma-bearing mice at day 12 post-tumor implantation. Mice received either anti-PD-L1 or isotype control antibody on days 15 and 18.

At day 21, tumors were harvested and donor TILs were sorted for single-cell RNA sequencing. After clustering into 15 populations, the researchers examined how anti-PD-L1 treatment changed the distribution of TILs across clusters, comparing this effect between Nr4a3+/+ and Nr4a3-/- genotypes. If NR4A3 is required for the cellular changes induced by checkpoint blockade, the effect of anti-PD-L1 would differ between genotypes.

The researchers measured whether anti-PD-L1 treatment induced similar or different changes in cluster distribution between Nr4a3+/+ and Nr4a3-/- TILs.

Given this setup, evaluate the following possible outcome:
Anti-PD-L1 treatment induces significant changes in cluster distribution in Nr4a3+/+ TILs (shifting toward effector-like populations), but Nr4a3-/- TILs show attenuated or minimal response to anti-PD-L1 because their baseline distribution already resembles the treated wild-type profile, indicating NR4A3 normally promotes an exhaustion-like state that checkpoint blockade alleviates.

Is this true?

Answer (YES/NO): YES